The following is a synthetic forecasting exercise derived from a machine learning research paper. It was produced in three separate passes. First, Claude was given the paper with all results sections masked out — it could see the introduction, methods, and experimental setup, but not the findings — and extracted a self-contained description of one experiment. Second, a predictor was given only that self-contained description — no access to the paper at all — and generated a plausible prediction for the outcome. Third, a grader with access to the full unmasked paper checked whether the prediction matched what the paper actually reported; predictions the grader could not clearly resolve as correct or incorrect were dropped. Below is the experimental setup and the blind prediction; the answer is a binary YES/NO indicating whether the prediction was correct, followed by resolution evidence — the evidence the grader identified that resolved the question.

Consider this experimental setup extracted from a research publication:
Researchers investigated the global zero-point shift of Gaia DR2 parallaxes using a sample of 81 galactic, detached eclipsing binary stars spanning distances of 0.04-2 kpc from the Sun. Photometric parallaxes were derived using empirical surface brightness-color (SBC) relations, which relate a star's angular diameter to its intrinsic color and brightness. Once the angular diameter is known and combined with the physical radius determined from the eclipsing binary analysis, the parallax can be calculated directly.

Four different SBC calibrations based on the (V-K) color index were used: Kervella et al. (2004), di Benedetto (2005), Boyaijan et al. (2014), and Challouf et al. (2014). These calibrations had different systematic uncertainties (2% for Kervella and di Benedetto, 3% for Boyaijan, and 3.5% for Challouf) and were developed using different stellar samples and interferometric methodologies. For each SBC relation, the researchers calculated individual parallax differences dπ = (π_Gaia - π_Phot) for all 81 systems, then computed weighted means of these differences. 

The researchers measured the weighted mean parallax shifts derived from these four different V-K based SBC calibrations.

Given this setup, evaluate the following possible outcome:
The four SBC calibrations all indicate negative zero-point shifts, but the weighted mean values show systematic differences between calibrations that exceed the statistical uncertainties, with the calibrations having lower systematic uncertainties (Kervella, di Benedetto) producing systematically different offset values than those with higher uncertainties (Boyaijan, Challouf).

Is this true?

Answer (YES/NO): YES